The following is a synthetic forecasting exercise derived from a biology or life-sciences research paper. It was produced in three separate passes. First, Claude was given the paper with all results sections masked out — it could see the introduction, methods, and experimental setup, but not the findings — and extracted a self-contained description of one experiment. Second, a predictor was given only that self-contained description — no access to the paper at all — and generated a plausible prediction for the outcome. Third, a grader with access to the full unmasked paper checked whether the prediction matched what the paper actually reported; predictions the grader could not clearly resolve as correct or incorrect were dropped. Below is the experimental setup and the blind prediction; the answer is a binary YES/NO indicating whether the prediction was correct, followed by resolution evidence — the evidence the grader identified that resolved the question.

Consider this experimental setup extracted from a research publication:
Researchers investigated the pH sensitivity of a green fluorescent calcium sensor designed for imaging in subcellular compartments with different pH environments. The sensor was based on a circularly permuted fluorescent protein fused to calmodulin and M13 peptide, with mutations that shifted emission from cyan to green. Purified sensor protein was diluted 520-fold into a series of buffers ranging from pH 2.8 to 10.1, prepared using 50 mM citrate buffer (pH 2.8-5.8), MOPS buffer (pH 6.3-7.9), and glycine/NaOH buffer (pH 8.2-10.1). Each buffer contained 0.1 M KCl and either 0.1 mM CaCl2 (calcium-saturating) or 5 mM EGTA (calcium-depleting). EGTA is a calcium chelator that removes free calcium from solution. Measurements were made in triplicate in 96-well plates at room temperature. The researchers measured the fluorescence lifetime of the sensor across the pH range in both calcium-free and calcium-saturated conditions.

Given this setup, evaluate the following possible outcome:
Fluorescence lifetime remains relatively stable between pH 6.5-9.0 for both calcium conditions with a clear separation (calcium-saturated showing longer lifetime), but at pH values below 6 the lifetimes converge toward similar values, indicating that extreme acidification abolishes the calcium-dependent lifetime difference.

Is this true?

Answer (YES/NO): NO